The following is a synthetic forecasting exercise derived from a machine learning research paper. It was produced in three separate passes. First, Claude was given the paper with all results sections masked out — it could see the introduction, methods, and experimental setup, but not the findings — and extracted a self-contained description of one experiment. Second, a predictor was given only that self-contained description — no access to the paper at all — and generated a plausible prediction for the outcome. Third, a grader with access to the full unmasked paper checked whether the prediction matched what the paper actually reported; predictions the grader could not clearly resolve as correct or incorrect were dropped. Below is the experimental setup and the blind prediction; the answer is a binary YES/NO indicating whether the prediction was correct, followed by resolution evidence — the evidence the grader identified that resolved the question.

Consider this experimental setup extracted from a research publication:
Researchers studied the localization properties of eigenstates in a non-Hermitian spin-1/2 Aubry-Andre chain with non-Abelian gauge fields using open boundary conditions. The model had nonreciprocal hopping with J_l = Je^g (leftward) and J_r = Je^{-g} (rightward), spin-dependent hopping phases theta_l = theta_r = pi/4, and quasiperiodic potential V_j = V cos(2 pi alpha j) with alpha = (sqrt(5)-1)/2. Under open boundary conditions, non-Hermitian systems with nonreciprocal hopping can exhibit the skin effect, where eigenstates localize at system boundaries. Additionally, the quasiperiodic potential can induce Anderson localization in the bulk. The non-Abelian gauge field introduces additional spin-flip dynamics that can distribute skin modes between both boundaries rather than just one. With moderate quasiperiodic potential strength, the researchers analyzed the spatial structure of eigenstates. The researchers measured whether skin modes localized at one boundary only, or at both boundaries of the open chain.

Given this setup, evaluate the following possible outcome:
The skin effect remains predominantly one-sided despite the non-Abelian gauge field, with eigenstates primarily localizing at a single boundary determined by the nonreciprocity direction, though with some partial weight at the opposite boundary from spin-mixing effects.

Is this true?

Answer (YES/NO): NO